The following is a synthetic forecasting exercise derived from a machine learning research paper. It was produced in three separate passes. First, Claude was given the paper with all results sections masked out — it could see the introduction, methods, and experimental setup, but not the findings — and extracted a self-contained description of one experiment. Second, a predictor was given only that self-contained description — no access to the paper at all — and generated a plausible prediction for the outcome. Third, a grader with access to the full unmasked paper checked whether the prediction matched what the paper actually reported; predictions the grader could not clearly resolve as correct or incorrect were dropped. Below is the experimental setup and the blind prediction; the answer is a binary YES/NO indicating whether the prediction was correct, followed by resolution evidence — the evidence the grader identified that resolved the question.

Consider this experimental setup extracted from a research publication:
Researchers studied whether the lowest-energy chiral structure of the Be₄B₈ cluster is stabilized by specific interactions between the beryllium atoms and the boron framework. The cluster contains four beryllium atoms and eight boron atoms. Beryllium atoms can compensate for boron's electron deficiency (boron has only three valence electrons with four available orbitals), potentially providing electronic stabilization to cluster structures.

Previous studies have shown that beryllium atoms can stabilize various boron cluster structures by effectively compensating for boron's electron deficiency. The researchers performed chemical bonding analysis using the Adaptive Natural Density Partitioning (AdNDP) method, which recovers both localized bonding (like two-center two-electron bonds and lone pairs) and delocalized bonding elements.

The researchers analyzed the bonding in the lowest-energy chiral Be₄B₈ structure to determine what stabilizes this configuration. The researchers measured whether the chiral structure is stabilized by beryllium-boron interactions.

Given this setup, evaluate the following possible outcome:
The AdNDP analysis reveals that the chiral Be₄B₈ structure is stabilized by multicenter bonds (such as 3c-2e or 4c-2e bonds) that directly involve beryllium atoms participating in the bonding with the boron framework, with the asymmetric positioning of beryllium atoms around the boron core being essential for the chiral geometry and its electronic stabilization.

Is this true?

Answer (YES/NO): YES